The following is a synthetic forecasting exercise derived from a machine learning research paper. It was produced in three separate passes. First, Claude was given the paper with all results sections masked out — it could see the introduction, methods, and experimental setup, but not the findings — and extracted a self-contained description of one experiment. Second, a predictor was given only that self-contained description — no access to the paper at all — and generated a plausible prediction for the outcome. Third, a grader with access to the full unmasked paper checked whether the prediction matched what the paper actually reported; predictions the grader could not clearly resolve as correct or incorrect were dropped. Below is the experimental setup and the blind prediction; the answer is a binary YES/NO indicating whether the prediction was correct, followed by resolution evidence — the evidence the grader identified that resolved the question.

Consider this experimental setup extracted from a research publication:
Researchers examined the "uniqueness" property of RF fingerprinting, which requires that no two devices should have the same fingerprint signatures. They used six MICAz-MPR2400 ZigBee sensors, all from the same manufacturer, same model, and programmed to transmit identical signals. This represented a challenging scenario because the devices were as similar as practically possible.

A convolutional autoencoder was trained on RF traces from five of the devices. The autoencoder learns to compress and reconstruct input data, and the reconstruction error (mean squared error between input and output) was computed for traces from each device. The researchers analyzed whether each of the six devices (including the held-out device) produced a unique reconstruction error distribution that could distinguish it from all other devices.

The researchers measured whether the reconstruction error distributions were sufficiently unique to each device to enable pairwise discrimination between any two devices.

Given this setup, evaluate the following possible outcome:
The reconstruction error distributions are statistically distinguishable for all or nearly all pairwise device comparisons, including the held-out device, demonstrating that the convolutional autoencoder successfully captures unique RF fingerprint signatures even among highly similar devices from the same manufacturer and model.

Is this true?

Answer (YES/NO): YES